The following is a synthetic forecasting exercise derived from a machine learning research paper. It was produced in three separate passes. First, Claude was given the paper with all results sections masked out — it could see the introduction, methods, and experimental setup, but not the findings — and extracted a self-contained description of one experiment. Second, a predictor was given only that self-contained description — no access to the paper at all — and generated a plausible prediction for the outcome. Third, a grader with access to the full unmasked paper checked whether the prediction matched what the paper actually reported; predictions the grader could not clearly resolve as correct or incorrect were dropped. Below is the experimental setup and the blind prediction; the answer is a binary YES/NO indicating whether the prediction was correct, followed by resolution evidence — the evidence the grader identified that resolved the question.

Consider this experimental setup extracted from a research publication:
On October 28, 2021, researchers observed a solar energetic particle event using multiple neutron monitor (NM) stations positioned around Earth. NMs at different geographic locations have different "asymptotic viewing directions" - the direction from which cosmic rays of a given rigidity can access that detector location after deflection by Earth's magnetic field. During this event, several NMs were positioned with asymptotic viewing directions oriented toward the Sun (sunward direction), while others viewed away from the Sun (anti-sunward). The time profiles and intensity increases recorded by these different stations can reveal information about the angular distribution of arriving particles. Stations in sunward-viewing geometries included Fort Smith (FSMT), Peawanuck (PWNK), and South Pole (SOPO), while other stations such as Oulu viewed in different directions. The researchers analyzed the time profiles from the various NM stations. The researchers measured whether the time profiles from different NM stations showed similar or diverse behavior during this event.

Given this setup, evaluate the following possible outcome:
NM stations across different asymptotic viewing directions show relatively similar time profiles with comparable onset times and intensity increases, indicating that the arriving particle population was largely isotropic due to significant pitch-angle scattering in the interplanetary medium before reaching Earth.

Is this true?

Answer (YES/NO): NO